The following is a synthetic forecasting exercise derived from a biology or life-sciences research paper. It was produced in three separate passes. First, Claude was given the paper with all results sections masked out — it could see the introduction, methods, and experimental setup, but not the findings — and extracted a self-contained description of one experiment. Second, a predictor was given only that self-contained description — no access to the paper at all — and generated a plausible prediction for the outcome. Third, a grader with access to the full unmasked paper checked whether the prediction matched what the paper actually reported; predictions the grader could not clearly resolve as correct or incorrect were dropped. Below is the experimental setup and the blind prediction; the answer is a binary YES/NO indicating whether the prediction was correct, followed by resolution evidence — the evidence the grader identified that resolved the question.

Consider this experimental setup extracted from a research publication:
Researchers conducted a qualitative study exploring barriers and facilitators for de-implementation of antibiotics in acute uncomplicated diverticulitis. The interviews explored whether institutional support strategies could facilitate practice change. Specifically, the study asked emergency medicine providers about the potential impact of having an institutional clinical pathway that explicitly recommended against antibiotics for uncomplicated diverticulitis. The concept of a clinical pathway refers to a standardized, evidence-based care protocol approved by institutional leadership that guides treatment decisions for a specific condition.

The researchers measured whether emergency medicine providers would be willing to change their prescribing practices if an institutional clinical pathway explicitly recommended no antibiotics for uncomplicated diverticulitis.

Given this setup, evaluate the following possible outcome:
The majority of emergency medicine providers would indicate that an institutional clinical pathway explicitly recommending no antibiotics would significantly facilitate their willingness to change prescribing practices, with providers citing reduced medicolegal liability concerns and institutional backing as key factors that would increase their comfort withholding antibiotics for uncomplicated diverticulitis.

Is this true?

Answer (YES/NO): YES